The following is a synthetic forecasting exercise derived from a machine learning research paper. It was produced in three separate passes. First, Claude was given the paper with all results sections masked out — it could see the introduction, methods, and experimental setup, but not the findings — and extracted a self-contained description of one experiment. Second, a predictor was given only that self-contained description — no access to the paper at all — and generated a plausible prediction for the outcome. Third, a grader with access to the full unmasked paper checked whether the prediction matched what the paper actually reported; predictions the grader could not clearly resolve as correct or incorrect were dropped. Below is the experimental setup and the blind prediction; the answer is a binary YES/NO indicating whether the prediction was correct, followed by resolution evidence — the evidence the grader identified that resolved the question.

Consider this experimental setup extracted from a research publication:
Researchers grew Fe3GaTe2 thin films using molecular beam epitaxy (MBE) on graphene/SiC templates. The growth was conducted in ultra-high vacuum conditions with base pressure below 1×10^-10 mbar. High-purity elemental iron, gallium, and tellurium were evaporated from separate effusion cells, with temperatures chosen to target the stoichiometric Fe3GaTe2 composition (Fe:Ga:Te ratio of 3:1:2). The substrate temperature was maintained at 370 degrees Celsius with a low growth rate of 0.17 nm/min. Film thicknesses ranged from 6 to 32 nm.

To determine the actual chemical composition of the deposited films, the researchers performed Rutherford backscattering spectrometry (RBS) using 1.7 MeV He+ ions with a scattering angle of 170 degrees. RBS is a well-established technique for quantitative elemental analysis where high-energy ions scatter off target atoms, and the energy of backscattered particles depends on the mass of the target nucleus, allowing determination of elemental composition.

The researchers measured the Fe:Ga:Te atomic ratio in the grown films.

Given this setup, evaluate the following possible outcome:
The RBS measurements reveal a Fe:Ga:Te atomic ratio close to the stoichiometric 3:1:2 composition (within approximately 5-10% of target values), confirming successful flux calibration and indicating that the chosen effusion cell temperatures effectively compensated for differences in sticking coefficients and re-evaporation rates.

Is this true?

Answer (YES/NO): NO